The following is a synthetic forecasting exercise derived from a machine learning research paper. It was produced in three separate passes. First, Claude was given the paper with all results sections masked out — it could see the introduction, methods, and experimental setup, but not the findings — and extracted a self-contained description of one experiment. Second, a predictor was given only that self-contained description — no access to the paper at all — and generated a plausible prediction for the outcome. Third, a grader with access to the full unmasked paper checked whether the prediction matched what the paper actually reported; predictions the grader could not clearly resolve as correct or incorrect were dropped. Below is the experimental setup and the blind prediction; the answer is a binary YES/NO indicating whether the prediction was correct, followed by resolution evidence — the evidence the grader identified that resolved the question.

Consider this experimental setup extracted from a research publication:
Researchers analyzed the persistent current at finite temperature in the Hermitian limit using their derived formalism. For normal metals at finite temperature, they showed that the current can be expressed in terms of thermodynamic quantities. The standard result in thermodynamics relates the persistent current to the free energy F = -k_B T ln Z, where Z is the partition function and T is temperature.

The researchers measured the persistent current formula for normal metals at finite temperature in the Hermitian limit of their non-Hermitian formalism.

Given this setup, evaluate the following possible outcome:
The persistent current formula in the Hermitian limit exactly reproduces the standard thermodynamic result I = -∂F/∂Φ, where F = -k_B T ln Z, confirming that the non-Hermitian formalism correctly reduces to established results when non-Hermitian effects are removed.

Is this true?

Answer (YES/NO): YES